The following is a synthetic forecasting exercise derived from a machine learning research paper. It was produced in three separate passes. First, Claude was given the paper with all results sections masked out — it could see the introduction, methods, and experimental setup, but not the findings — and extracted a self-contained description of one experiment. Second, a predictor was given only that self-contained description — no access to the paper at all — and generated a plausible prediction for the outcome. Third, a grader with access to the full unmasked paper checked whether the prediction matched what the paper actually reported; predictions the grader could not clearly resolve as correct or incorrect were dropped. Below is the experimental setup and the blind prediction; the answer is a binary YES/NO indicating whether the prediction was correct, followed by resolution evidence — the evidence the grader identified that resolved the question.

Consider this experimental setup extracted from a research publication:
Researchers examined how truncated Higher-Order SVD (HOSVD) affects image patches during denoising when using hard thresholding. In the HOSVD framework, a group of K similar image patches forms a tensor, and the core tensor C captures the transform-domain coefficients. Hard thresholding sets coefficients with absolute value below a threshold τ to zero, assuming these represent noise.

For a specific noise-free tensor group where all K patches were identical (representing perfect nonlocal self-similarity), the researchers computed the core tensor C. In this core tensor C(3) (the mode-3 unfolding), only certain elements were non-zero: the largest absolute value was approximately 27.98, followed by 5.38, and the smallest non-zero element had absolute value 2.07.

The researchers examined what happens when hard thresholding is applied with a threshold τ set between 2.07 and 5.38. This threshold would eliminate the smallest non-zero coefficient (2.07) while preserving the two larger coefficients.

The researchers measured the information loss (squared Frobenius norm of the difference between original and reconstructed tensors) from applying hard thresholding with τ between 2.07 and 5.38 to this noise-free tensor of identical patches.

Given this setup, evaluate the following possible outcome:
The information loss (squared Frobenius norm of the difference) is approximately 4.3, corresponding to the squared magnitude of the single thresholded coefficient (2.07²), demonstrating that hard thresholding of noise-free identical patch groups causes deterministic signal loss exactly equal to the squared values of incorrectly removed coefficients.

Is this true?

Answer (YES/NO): YES